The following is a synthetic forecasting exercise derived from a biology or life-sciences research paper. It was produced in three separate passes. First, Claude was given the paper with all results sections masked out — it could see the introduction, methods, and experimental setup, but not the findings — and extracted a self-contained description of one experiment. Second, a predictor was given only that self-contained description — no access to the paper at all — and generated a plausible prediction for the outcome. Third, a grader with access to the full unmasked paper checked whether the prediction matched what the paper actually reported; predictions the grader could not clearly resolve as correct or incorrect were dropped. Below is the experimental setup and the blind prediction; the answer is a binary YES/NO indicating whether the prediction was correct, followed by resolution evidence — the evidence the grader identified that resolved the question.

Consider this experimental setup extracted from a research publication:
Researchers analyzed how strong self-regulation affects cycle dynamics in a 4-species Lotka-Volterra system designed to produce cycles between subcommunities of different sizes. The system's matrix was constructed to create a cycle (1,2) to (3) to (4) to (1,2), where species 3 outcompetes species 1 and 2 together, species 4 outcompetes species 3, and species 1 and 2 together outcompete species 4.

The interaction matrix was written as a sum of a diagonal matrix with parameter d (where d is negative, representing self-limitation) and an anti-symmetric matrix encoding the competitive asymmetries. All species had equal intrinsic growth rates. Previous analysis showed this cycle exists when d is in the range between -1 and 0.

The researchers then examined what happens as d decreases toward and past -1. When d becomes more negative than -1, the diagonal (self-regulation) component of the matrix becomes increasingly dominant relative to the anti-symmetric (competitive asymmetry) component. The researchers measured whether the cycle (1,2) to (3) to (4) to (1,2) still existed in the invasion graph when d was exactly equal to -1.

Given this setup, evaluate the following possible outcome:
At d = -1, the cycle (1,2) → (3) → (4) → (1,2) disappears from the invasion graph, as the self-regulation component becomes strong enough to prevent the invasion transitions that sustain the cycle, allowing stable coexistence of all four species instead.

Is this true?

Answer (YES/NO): NO